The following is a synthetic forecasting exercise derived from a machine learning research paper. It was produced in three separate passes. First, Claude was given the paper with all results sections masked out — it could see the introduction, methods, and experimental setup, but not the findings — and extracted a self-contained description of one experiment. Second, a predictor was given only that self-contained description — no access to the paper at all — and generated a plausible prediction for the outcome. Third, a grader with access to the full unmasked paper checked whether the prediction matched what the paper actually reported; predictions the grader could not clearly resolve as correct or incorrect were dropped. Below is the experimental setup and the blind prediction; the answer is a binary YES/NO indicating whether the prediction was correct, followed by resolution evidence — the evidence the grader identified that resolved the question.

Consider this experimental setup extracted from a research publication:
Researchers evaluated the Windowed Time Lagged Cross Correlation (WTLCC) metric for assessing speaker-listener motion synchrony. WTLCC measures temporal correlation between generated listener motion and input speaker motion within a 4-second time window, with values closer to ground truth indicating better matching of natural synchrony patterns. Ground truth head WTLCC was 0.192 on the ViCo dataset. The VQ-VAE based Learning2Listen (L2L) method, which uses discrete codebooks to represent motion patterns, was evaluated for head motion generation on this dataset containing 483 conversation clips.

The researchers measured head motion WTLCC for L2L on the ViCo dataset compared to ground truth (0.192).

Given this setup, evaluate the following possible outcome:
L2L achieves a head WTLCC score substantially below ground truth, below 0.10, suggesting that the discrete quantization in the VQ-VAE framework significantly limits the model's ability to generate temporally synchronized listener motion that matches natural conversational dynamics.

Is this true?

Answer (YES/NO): YES